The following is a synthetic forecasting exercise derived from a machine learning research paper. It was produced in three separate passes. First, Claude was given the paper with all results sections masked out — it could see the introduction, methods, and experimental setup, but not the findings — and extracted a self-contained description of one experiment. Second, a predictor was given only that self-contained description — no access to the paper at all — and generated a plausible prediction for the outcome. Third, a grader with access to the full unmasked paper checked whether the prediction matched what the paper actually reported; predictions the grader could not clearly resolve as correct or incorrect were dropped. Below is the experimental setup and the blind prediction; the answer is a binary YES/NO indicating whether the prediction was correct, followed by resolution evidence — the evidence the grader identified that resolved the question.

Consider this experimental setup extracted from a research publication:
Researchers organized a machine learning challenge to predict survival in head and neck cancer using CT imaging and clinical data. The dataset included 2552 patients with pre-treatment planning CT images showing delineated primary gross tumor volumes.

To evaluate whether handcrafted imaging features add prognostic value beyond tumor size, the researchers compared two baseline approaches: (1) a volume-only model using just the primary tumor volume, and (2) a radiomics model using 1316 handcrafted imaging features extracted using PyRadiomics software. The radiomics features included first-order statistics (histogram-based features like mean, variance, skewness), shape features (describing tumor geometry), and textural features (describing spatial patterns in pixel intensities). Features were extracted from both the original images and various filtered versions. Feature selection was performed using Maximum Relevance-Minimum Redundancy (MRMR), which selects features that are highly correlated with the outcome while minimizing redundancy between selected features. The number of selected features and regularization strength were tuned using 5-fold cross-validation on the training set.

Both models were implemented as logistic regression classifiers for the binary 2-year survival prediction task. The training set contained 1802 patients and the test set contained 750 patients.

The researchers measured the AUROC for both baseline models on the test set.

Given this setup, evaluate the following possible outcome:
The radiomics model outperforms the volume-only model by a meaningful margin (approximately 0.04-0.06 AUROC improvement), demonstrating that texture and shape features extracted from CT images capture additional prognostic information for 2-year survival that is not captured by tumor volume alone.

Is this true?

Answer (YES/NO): NO